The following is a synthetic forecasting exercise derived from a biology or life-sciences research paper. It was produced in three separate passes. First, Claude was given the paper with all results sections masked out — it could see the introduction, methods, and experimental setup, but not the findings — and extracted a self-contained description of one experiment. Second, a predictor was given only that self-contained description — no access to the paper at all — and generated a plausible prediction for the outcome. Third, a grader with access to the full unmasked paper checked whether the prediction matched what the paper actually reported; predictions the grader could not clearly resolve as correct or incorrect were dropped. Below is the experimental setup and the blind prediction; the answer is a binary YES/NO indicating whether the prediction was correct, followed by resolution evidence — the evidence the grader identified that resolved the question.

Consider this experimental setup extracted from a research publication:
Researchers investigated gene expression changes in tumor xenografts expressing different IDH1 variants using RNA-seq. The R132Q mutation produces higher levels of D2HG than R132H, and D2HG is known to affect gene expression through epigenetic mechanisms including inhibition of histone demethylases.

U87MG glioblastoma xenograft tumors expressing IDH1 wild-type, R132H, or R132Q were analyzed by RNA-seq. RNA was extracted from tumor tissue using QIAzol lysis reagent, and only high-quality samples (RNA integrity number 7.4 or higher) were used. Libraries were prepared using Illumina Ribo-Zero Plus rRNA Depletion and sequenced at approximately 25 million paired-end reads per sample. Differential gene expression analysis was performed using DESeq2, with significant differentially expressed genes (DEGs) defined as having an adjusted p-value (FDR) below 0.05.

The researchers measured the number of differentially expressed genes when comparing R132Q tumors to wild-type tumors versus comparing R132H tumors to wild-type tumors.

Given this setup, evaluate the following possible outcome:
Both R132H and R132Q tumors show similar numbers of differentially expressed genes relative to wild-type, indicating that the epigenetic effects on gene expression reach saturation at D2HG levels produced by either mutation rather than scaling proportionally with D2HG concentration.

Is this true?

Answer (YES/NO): NO